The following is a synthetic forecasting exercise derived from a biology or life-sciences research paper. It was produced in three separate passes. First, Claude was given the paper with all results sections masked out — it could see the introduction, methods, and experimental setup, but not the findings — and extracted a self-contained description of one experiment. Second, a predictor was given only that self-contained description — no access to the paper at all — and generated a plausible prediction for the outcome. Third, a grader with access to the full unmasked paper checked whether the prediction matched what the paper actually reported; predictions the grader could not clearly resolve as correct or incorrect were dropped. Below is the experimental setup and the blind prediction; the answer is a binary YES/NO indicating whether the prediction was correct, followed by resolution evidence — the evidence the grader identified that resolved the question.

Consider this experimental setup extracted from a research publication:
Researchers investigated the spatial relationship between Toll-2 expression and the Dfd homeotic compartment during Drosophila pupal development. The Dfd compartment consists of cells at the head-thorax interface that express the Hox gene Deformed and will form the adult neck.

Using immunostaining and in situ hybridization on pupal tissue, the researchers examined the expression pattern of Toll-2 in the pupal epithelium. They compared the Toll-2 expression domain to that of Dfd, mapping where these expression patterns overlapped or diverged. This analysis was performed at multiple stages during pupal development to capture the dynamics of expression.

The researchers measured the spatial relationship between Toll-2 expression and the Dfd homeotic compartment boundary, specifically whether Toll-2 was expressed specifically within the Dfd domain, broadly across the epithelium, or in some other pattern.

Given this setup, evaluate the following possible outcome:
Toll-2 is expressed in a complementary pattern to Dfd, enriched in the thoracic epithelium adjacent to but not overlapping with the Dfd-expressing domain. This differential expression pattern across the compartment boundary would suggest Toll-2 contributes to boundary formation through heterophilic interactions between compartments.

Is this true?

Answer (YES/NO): NO